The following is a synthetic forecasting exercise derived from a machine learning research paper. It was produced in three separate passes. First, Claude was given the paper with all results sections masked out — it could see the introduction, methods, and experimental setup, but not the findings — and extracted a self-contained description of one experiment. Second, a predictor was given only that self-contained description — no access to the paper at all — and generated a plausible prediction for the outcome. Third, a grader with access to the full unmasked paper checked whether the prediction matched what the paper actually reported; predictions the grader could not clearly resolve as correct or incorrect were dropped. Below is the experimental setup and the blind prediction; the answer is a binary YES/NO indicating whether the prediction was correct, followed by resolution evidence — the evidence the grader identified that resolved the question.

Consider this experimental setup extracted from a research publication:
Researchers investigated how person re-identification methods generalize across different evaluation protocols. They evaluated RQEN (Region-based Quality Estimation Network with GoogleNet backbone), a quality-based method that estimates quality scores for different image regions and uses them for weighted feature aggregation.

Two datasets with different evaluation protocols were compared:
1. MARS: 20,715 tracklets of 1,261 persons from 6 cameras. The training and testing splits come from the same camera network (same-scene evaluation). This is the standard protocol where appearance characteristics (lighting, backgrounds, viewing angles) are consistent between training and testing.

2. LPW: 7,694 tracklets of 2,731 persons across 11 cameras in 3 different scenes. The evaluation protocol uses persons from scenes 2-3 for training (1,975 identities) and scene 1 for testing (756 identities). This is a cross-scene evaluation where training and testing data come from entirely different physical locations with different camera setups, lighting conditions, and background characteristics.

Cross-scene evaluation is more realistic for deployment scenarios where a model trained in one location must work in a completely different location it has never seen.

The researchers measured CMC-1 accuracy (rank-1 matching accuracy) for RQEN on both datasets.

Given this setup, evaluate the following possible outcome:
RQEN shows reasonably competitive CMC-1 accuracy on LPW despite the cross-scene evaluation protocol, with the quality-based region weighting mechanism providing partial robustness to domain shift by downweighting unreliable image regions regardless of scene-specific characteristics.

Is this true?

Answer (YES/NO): NO